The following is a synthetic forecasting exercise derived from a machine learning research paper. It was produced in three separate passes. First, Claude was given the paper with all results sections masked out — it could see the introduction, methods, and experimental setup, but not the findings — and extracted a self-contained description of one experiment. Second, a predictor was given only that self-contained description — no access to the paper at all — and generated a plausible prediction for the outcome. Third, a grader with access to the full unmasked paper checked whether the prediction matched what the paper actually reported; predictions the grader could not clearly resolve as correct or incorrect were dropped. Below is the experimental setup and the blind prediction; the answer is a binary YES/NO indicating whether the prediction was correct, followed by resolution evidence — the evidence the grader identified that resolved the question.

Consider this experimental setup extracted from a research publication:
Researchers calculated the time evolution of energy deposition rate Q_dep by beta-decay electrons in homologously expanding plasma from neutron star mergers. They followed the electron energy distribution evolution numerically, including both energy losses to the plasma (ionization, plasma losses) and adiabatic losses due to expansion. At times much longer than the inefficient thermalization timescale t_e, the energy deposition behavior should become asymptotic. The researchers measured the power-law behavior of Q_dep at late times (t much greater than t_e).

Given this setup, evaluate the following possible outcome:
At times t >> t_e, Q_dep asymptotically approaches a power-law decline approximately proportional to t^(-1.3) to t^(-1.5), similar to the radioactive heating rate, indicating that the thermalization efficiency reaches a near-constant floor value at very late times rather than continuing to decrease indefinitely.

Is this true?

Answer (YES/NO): NO